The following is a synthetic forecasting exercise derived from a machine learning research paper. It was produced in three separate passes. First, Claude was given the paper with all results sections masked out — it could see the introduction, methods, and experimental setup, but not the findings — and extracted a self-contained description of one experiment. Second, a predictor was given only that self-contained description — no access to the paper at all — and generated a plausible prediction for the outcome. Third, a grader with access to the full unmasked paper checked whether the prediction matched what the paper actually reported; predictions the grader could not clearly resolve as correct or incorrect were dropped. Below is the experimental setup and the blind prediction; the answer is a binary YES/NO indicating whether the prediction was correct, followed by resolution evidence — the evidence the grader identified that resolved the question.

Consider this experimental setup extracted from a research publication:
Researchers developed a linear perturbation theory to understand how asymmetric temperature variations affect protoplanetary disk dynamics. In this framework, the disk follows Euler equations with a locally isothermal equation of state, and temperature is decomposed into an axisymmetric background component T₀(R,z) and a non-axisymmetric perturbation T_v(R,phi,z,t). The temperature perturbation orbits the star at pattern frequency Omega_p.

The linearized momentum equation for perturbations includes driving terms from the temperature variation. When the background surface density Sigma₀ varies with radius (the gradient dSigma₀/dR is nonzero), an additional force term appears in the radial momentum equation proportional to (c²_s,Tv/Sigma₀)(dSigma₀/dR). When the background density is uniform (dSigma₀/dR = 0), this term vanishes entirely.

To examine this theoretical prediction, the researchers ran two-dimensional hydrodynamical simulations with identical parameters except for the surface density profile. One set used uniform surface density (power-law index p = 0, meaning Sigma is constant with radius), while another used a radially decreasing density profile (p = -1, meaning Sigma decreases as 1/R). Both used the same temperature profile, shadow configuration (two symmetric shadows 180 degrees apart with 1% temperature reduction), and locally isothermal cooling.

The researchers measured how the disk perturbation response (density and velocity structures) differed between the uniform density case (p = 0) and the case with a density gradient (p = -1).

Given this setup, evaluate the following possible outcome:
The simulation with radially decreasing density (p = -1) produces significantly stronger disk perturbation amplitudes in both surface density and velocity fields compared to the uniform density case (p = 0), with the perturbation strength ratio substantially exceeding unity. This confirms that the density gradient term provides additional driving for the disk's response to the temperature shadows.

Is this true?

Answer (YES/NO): NO